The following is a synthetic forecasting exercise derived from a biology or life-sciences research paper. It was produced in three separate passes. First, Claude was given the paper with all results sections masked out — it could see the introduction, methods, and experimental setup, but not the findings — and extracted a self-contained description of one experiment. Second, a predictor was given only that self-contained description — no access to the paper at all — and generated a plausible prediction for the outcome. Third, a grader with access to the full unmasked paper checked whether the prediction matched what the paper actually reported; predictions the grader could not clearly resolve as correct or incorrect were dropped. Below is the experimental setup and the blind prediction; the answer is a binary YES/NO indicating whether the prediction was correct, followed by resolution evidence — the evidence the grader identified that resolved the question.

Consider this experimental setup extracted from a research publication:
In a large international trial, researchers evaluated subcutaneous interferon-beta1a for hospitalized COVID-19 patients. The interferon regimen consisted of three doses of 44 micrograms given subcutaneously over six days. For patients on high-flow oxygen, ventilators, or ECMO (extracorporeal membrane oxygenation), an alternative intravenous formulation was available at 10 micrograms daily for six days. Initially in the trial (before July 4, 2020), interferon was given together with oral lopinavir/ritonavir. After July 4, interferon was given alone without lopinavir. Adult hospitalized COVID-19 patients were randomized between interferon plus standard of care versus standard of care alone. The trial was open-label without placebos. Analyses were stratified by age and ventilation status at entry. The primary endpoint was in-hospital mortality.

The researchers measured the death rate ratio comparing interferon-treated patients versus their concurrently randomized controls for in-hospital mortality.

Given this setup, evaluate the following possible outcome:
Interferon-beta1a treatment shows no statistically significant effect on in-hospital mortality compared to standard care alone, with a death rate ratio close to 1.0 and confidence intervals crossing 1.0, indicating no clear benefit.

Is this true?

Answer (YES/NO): YES